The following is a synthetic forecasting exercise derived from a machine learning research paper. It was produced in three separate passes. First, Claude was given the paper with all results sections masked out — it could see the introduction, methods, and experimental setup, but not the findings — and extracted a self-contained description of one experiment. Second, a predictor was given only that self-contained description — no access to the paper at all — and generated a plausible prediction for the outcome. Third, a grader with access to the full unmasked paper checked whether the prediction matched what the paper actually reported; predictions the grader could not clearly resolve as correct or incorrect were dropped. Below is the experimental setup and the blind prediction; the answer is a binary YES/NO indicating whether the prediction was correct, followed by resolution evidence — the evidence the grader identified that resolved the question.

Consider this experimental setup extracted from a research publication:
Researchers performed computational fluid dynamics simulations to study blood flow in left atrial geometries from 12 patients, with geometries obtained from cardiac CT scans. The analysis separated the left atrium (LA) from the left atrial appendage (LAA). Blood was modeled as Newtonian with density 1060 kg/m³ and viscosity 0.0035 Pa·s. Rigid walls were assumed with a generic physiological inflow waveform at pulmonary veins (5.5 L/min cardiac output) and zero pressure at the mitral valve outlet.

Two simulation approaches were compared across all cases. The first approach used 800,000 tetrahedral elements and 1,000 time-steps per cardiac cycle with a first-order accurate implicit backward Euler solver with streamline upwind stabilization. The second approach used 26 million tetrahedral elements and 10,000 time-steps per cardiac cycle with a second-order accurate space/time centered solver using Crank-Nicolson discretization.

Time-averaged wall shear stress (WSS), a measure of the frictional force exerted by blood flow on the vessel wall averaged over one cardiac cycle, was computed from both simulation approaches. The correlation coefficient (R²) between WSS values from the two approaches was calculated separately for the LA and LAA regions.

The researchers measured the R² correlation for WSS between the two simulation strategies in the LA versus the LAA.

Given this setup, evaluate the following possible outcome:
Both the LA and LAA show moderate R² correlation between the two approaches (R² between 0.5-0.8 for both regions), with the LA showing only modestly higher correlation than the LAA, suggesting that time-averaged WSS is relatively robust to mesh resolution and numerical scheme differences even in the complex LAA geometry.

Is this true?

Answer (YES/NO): NO